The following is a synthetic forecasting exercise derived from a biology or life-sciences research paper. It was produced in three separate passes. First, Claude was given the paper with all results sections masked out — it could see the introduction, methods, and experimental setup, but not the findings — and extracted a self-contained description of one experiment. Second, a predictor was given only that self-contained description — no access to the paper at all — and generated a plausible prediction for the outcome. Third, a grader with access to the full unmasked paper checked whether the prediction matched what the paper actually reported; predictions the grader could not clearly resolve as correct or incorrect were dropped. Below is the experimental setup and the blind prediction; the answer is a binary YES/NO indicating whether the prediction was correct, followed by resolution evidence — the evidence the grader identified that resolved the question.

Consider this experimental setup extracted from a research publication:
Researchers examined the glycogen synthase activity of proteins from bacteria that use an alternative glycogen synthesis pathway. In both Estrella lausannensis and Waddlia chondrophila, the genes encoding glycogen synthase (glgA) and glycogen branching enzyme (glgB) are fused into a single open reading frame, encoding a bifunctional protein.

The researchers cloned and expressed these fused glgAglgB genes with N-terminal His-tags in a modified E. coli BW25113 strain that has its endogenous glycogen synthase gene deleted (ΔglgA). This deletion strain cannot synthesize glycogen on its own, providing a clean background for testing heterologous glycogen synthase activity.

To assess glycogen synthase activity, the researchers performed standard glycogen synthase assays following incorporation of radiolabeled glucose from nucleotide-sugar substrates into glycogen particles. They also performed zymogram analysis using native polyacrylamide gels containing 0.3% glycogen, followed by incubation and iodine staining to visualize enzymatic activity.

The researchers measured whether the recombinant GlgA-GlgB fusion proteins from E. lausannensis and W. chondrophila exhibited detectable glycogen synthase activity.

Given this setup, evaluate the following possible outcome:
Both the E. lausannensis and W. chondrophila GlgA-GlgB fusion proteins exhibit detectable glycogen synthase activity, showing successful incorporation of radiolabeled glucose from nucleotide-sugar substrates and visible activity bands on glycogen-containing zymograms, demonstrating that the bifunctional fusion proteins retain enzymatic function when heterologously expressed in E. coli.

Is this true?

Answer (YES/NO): NO